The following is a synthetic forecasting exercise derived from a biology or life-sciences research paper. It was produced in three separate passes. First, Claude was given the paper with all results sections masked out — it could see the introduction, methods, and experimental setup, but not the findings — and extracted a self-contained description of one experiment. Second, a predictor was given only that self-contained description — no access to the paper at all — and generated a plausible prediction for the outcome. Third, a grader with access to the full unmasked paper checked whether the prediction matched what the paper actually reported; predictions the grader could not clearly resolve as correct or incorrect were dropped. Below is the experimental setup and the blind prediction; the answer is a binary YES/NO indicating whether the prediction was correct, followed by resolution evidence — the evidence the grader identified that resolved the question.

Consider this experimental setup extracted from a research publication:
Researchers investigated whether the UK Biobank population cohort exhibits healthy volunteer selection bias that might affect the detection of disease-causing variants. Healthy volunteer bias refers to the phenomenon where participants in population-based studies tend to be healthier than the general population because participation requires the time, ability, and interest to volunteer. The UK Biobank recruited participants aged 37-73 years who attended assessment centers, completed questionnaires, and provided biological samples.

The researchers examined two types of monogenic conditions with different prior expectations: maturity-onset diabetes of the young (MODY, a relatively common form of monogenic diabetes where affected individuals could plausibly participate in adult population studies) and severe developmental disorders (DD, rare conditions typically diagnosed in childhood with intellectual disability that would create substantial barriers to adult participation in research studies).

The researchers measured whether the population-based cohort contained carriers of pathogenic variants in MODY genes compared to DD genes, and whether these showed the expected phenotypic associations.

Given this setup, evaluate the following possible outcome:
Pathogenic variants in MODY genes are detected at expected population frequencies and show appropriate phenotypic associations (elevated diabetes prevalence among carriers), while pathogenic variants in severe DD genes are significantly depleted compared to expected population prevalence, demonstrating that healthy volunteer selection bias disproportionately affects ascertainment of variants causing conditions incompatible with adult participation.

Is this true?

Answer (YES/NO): NO